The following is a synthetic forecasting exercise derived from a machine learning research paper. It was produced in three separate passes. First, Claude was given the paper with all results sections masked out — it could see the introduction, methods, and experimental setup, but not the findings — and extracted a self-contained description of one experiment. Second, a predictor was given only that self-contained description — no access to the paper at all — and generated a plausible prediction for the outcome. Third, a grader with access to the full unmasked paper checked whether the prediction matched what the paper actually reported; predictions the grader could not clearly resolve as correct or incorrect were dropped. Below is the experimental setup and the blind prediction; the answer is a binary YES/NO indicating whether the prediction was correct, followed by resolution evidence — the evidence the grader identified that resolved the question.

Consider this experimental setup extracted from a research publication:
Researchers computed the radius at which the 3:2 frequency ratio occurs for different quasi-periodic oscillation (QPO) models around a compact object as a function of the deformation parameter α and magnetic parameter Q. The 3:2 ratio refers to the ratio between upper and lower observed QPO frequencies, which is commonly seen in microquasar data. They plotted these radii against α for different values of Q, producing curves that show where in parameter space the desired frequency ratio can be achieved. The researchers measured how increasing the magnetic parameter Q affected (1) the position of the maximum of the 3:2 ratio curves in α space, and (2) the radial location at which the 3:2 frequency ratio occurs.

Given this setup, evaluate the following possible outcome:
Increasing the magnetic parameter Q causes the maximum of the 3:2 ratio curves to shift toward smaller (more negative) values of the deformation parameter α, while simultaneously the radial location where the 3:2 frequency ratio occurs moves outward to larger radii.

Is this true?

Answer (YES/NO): NO